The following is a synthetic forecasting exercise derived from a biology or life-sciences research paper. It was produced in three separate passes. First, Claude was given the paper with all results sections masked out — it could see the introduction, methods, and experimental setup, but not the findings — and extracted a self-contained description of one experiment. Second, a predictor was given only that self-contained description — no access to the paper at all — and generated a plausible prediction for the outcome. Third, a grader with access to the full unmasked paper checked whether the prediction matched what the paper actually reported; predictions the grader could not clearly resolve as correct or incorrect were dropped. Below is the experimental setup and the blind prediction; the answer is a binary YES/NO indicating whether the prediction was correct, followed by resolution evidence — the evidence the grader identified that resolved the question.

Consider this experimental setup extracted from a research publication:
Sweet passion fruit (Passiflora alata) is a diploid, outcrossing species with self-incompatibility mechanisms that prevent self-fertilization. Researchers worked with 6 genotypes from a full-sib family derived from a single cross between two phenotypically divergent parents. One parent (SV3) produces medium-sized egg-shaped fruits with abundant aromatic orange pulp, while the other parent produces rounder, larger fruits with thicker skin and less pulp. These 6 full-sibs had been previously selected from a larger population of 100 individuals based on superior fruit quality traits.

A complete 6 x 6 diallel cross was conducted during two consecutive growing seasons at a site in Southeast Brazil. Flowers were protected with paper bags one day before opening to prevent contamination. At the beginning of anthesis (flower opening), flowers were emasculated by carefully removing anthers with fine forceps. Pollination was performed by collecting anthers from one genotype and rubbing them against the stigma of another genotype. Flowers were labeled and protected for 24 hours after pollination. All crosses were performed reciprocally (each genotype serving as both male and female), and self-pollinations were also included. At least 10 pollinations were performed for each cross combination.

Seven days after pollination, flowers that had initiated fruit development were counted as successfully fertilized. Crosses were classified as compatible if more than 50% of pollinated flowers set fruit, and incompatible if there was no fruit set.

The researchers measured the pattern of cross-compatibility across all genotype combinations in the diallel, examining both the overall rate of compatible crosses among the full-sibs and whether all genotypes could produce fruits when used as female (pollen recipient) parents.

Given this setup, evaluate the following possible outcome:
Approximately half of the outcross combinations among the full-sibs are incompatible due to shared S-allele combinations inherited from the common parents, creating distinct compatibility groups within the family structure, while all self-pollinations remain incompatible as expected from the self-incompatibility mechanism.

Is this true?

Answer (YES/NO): NO